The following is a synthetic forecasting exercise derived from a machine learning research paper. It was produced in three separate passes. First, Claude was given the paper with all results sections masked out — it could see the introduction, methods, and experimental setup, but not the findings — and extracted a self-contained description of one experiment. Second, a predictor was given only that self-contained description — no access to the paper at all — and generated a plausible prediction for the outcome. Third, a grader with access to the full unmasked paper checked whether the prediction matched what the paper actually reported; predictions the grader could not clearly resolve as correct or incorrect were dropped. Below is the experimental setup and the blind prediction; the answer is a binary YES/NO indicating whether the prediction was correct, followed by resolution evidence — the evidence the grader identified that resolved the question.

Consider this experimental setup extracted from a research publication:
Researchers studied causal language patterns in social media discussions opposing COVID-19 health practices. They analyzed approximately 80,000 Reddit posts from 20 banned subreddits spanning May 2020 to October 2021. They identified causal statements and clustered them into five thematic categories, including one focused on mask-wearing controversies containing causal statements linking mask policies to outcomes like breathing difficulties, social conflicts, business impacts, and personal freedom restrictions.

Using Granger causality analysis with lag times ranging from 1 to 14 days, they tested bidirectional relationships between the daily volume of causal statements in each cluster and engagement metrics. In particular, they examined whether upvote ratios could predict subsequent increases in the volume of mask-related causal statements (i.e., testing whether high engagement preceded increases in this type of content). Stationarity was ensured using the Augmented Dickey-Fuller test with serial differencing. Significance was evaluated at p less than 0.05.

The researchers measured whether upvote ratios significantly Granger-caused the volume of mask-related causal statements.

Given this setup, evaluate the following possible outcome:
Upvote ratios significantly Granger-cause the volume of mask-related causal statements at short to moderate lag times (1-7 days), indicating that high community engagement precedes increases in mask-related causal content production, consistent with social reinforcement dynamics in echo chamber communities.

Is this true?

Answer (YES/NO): YES